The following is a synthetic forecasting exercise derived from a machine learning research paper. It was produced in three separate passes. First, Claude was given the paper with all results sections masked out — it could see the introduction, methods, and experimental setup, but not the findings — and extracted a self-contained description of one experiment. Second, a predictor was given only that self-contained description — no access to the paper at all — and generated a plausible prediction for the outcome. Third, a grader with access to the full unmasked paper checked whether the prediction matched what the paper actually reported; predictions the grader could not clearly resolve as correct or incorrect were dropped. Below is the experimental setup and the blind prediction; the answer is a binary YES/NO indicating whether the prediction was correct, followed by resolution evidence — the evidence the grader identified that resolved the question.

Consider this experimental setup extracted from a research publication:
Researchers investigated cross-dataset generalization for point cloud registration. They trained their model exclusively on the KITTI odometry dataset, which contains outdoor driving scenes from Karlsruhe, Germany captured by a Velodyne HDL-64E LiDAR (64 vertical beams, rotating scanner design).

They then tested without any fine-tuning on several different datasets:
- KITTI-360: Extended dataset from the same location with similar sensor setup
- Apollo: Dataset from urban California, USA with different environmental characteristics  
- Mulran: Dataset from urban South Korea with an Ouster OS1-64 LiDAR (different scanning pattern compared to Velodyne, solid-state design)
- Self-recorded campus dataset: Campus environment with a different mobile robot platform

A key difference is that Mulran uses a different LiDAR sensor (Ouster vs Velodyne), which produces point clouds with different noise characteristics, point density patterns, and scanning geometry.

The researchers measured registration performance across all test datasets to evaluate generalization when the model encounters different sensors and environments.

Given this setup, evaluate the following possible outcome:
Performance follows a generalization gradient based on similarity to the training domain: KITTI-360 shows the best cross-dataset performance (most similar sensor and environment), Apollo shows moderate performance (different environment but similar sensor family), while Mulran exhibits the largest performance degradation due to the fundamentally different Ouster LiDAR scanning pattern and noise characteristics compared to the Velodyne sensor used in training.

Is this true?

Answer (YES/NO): NO